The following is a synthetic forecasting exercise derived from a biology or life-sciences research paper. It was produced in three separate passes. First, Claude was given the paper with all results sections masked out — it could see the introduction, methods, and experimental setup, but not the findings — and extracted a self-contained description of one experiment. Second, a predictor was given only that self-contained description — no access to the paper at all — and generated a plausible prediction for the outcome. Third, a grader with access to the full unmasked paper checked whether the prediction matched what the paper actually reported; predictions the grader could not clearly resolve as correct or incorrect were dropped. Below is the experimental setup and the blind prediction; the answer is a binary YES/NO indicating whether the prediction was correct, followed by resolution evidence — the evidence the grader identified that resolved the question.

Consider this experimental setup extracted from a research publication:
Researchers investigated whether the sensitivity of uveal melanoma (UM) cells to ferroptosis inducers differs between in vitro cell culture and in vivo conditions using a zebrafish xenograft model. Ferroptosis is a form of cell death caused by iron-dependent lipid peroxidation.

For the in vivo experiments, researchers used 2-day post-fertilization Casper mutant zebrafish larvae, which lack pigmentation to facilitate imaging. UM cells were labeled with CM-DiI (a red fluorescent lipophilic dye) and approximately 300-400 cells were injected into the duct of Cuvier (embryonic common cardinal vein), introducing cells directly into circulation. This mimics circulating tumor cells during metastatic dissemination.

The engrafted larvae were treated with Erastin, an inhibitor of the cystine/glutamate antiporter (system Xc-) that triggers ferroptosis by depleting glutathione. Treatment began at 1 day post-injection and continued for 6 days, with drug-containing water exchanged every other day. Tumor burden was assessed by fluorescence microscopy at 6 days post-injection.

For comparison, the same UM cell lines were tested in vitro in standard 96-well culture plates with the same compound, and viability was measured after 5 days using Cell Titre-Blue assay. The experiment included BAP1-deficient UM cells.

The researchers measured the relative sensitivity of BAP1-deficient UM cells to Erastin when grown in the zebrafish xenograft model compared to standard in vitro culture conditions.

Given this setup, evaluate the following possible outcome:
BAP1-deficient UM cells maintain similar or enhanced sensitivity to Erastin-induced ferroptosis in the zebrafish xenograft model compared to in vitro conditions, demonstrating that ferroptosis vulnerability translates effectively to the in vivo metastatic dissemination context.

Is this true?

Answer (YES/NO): YES